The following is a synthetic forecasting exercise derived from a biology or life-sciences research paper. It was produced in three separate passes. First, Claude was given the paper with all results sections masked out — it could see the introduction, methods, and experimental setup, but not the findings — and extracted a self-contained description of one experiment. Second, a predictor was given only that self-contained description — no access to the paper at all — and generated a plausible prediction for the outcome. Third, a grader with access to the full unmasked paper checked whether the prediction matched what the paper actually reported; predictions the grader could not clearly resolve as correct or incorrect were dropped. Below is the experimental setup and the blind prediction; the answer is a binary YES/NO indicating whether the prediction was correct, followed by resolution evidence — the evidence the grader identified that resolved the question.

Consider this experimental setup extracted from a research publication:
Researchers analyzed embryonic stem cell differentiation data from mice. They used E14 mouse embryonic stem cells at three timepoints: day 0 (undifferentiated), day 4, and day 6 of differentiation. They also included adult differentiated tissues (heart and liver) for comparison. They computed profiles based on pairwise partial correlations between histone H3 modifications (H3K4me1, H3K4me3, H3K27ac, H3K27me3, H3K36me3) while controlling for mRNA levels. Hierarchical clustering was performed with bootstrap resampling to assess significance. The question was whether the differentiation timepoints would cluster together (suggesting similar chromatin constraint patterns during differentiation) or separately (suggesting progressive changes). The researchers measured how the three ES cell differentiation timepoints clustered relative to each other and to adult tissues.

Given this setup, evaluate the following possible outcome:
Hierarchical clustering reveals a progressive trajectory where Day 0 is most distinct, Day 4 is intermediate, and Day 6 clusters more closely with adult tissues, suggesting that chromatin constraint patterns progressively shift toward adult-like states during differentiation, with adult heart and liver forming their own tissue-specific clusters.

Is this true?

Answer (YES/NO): NO